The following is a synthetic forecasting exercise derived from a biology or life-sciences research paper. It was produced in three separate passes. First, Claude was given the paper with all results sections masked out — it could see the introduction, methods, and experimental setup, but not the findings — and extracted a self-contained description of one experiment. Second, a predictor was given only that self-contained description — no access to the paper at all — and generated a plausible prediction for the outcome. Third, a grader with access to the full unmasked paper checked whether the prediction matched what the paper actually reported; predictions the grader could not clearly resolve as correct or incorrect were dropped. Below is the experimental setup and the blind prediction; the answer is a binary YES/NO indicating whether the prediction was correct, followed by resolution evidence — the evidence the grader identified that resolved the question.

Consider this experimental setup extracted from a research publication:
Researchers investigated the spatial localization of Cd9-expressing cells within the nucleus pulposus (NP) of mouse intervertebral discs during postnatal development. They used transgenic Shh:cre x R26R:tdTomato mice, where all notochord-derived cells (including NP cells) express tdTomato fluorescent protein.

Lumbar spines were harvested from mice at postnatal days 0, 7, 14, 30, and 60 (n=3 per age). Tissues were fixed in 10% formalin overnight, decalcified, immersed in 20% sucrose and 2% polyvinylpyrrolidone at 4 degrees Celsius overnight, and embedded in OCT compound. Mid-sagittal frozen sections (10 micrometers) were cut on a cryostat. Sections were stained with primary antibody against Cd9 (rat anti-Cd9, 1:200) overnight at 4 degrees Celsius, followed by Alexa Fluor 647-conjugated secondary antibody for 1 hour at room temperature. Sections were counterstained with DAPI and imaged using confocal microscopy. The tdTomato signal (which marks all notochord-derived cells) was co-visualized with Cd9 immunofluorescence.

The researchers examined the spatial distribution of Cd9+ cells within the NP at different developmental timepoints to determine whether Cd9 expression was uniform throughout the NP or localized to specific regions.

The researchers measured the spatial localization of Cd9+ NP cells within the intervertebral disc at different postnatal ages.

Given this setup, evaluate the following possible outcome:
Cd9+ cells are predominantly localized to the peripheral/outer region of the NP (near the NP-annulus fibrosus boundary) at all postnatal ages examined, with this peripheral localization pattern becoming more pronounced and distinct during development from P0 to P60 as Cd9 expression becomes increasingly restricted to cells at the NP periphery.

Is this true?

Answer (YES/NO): YES